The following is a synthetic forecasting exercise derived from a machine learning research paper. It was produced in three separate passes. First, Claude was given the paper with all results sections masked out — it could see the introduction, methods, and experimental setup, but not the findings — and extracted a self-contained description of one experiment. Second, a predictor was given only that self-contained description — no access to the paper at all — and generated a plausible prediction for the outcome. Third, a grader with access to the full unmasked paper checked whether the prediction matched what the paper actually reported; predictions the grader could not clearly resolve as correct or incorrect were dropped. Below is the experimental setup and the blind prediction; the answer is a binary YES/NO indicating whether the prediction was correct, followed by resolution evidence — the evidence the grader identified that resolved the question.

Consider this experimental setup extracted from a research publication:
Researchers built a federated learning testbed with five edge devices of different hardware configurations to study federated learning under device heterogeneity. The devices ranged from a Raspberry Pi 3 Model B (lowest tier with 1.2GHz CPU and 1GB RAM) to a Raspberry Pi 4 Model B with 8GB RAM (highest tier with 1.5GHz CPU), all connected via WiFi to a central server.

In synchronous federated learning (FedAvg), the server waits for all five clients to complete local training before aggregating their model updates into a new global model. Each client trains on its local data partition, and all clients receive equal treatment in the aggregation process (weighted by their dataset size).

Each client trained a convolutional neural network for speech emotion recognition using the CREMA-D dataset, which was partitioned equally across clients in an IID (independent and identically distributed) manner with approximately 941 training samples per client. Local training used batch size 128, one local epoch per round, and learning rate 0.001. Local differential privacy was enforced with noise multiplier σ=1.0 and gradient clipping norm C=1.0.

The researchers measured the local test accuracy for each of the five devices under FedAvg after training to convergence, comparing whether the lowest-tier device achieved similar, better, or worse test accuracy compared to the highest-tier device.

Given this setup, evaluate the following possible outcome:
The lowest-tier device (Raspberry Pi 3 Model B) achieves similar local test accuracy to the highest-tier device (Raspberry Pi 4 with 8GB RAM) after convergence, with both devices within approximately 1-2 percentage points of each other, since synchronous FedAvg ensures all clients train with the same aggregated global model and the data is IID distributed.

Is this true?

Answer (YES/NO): YES